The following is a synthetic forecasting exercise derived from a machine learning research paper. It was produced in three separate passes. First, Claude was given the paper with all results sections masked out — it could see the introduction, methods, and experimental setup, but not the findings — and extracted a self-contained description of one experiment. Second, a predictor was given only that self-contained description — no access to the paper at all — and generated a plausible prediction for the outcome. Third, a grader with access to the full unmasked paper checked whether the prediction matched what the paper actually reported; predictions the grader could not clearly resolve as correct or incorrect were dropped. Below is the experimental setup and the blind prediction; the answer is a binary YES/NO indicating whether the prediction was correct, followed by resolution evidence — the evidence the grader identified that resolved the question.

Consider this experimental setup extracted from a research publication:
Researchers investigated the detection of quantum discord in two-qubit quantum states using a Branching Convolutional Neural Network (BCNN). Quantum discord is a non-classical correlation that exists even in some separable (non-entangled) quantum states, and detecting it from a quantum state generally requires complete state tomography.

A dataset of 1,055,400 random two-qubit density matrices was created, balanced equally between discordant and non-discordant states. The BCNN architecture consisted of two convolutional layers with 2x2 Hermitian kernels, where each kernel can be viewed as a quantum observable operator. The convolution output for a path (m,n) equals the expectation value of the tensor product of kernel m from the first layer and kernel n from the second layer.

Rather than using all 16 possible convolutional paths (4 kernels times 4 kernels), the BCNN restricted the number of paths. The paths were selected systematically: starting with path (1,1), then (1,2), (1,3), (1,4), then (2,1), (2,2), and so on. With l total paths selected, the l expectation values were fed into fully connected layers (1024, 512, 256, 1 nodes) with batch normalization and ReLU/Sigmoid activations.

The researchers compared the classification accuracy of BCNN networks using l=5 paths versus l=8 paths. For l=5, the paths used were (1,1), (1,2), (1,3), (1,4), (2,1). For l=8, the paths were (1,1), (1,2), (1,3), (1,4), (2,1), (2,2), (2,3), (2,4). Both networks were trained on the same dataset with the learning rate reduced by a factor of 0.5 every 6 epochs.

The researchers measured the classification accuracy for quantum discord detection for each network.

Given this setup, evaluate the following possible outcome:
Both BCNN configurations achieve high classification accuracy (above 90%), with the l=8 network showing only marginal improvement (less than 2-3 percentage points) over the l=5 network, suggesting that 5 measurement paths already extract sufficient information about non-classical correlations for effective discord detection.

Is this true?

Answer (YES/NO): NO